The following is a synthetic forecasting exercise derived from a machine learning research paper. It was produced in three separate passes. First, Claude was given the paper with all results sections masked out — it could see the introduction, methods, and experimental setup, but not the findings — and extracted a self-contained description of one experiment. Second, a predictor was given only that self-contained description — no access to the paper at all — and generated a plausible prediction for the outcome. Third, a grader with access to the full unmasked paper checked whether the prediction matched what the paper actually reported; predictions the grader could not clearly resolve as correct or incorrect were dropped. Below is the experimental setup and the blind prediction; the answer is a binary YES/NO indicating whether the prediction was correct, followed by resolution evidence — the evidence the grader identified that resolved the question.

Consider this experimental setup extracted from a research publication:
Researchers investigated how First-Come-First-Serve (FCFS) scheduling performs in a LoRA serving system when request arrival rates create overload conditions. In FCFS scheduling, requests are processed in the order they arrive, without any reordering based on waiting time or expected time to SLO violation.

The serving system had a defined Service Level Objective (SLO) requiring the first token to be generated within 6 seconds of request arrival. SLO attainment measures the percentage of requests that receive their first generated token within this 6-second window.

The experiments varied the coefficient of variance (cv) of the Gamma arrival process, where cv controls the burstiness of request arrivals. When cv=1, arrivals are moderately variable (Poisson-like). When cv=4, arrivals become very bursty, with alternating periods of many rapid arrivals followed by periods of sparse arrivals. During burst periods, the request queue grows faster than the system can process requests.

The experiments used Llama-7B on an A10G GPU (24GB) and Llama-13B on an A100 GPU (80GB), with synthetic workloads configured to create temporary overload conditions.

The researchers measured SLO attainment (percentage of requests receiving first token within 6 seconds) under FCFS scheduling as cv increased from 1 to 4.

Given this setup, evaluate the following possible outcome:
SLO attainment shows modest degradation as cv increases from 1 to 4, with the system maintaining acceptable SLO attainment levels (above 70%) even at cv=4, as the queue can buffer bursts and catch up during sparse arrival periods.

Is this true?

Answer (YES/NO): NO